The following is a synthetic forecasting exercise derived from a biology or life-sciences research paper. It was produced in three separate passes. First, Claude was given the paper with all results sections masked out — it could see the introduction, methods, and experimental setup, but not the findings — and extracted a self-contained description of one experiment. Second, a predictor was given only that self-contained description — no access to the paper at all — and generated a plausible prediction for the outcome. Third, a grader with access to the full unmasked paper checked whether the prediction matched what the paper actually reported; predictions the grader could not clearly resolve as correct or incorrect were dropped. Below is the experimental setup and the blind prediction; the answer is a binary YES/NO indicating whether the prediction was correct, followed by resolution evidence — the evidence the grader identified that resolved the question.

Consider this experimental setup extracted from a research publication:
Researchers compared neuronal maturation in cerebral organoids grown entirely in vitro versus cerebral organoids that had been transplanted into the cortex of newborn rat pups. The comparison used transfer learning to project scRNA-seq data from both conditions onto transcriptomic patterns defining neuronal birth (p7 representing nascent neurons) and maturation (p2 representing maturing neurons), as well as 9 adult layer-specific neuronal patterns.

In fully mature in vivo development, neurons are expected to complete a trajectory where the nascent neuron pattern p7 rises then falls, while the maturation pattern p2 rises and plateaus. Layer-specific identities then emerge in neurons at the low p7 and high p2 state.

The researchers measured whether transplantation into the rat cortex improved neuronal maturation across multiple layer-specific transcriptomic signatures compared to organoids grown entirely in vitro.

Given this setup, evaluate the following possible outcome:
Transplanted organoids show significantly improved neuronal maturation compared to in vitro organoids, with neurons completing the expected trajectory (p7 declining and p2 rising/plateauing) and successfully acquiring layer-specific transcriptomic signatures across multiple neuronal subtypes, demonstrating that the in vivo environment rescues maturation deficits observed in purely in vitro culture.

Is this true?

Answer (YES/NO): NO